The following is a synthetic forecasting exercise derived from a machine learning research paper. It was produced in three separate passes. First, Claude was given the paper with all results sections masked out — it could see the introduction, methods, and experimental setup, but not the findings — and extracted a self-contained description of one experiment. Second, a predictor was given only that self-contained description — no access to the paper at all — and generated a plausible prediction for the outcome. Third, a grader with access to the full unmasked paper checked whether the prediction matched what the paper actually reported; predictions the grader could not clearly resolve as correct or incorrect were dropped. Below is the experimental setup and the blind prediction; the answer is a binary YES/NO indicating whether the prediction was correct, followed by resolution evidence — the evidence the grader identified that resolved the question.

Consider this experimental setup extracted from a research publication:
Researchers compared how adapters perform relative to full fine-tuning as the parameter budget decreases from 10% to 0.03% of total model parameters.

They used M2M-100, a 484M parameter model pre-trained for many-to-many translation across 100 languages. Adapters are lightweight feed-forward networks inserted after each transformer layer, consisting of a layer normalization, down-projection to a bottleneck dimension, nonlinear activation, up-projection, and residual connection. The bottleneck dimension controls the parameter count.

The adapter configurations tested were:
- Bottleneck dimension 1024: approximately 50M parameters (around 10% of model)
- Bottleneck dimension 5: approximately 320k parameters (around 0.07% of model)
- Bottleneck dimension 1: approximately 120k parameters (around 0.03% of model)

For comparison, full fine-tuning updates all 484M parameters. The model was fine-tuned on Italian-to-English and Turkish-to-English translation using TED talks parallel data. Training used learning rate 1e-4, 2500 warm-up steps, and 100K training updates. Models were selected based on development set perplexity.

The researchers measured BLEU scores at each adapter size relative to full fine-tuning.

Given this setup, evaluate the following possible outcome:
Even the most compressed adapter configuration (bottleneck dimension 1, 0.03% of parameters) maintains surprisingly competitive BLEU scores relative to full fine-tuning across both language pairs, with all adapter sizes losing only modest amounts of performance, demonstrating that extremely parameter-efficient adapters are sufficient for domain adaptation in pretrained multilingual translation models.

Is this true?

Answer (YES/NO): NO